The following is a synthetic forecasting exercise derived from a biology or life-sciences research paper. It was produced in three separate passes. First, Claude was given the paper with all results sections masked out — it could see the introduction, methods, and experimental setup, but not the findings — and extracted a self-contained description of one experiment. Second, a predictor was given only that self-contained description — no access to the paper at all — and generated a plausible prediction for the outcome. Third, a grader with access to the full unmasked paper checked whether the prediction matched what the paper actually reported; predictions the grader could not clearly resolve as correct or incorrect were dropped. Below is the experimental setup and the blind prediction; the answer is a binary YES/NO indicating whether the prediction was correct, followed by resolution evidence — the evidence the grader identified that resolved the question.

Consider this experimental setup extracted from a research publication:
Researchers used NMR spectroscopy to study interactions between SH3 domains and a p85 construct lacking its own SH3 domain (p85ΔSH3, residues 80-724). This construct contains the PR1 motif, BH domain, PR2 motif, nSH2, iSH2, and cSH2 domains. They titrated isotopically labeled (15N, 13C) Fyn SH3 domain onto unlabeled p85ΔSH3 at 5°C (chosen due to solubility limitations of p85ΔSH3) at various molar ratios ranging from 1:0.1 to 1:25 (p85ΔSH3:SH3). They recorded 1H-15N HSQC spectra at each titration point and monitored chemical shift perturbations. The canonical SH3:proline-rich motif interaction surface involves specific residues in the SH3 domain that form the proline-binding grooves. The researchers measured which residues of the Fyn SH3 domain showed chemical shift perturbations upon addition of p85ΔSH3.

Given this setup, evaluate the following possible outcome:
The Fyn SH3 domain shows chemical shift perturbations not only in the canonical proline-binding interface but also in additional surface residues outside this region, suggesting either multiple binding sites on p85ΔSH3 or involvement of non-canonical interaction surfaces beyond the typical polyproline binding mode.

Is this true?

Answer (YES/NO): YES